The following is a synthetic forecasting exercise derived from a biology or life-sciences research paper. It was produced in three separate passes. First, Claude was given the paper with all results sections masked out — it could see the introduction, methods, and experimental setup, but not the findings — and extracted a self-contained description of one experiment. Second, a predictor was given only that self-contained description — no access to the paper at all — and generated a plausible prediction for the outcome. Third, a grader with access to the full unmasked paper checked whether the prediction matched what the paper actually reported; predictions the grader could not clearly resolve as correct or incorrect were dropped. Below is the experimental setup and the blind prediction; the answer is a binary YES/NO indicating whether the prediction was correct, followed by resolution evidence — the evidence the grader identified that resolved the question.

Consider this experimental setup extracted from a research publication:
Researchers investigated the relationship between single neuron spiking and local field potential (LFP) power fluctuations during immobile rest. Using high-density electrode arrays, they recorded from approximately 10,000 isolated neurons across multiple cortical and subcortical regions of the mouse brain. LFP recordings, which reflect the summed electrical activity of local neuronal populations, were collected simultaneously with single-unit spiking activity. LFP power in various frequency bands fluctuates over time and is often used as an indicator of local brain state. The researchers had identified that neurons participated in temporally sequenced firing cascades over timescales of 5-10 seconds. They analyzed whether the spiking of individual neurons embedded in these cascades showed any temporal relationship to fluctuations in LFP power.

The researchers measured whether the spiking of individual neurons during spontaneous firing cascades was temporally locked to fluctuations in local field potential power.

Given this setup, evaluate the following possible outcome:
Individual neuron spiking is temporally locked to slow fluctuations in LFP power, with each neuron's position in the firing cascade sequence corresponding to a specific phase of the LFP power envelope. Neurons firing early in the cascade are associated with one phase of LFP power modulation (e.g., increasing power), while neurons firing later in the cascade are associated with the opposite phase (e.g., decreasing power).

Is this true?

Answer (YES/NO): YES